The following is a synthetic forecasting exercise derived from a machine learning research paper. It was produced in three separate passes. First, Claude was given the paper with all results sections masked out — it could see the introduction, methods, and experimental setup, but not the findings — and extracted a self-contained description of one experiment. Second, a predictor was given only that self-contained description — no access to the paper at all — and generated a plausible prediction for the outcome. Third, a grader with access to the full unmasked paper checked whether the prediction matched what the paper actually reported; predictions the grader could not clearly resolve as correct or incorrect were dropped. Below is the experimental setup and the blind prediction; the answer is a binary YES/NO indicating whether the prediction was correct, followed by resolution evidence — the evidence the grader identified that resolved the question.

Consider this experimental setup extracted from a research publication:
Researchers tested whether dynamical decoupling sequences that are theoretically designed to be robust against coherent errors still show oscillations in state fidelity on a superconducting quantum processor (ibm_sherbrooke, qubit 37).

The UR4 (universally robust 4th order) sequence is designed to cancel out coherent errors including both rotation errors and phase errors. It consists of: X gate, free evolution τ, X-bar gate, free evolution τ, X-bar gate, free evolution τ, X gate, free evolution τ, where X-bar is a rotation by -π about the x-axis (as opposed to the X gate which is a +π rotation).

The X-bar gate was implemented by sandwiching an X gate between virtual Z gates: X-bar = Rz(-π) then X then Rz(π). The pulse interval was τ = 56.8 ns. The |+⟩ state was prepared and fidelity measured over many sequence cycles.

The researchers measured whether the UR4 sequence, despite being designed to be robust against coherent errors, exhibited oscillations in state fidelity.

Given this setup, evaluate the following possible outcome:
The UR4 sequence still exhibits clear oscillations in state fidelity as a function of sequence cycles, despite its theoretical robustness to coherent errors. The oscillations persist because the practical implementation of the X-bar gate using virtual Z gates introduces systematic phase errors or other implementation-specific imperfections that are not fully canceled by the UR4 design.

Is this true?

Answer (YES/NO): NO